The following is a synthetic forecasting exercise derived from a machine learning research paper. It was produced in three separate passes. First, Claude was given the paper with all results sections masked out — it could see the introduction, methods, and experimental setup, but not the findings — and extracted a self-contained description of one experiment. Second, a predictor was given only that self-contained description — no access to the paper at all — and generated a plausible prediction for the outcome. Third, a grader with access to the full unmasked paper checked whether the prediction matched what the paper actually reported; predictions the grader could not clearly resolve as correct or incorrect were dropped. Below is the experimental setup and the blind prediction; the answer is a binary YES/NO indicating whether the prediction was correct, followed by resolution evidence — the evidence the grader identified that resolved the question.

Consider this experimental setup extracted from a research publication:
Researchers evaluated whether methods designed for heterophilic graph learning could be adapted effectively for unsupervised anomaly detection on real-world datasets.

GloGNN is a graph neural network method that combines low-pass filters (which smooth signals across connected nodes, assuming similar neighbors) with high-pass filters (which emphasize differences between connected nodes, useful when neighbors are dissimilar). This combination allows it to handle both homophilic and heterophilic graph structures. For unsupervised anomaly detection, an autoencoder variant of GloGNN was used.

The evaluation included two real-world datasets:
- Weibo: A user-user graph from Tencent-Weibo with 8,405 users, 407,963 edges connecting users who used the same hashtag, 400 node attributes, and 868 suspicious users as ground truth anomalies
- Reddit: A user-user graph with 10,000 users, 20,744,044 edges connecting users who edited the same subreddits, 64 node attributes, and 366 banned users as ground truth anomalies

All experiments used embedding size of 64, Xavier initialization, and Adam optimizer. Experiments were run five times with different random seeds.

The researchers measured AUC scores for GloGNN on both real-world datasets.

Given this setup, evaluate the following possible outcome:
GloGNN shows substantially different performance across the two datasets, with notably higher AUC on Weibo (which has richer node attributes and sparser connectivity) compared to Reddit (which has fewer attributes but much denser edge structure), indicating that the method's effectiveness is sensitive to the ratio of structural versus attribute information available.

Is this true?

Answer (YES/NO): YES